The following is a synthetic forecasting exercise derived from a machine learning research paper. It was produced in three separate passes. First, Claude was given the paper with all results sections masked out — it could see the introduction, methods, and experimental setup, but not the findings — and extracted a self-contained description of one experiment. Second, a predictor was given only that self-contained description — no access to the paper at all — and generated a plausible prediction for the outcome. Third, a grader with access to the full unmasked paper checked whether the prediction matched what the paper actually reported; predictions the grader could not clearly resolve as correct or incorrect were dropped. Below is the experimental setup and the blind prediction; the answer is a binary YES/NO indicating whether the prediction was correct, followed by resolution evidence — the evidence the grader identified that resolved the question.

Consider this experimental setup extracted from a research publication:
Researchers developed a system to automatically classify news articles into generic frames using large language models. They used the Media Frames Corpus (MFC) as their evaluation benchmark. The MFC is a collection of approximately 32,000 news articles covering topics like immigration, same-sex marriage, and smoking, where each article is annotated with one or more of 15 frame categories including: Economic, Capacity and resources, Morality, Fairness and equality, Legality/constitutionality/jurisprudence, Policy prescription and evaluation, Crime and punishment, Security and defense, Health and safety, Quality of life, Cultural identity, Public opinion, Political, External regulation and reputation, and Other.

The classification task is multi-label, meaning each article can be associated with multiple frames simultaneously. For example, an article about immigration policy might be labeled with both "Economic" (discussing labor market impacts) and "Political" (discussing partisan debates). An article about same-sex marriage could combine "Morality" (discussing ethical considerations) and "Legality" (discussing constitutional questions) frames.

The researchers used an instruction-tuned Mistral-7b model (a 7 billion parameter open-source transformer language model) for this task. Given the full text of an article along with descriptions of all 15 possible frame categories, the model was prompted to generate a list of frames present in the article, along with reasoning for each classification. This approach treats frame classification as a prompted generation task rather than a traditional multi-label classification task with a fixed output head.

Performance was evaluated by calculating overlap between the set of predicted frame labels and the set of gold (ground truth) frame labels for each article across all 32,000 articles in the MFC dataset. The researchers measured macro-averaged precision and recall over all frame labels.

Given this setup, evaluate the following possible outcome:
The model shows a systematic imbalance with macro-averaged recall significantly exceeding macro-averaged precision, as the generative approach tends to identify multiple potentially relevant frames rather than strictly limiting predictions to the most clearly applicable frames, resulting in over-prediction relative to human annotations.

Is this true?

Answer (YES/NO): YES